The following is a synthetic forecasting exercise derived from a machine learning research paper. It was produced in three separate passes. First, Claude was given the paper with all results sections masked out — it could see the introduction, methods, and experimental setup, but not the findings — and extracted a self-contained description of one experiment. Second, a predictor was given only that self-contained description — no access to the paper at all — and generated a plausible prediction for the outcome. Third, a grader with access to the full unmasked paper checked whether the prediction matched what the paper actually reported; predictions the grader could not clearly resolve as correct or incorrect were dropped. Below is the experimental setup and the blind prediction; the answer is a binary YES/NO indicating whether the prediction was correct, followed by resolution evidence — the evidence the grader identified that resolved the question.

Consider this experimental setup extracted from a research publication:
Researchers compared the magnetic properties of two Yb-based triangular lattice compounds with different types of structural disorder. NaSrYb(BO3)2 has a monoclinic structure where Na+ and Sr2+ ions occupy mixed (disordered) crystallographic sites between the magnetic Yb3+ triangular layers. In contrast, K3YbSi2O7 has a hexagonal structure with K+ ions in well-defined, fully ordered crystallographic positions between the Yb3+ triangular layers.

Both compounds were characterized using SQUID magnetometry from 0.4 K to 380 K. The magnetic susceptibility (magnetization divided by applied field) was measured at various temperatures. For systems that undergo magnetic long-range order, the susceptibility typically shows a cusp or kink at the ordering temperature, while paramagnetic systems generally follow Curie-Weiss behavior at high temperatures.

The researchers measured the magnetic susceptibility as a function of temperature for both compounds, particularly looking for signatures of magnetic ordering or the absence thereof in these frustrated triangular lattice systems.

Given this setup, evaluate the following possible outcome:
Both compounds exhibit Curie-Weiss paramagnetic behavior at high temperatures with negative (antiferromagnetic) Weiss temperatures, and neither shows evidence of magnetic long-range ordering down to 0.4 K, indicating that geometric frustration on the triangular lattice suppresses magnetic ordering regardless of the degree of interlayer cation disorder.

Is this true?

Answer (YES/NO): YES